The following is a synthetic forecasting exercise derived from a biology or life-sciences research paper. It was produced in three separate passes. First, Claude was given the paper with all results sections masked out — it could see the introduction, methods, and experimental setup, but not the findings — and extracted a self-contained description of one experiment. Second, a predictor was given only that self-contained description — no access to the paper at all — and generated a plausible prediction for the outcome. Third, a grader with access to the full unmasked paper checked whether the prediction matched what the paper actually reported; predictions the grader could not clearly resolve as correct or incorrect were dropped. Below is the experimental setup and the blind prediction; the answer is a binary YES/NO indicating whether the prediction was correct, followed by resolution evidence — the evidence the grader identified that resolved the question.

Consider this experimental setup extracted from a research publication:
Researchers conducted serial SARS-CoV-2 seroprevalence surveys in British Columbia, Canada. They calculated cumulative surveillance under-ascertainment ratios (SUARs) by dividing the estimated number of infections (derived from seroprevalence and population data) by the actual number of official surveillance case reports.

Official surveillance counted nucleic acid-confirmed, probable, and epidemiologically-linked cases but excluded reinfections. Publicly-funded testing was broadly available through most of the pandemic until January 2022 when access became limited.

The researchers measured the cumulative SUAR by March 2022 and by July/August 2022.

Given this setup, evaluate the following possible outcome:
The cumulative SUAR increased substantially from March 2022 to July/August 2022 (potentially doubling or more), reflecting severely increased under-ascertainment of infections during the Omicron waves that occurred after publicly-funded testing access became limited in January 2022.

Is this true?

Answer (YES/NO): NO